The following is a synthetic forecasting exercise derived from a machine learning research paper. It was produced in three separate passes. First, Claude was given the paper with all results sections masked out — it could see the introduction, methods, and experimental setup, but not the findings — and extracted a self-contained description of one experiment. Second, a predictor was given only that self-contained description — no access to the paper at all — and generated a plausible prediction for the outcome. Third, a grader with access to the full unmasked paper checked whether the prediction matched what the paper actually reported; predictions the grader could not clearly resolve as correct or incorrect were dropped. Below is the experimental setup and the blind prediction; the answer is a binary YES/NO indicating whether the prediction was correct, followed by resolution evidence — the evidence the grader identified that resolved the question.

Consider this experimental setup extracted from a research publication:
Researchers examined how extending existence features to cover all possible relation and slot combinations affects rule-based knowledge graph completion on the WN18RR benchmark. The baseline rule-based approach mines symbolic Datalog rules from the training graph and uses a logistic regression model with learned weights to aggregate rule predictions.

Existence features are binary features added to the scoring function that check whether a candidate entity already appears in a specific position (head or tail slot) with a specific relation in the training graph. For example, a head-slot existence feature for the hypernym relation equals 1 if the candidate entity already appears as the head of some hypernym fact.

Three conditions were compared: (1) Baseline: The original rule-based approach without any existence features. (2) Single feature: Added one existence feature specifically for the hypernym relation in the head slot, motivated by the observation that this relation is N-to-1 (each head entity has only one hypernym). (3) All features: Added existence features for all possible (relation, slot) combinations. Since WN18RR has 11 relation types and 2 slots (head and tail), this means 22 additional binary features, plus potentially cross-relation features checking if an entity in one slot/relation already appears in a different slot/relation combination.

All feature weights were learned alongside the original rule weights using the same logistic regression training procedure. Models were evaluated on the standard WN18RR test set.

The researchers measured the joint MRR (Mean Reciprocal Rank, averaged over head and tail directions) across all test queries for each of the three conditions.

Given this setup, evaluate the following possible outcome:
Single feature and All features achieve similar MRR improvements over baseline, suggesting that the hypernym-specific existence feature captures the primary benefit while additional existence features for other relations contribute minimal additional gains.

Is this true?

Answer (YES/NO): NO